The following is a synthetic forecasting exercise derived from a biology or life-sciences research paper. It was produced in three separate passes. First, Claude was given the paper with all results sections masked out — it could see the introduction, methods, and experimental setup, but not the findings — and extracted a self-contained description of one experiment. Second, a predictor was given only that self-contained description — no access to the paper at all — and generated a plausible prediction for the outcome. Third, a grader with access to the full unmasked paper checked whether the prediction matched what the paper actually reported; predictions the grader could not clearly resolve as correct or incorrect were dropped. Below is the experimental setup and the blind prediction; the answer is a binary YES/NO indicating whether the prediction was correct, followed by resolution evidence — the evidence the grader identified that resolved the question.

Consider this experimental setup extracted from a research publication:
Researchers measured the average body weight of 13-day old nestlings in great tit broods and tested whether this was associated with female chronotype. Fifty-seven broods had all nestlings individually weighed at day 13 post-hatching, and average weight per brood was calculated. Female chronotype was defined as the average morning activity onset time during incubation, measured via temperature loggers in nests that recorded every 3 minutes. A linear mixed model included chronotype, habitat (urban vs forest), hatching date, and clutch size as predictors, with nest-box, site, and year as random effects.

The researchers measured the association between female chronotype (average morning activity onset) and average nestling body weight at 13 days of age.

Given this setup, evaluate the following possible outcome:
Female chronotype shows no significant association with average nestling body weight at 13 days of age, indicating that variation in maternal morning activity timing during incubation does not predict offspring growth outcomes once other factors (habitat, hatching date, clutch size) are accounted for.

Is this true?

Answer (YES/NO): YES